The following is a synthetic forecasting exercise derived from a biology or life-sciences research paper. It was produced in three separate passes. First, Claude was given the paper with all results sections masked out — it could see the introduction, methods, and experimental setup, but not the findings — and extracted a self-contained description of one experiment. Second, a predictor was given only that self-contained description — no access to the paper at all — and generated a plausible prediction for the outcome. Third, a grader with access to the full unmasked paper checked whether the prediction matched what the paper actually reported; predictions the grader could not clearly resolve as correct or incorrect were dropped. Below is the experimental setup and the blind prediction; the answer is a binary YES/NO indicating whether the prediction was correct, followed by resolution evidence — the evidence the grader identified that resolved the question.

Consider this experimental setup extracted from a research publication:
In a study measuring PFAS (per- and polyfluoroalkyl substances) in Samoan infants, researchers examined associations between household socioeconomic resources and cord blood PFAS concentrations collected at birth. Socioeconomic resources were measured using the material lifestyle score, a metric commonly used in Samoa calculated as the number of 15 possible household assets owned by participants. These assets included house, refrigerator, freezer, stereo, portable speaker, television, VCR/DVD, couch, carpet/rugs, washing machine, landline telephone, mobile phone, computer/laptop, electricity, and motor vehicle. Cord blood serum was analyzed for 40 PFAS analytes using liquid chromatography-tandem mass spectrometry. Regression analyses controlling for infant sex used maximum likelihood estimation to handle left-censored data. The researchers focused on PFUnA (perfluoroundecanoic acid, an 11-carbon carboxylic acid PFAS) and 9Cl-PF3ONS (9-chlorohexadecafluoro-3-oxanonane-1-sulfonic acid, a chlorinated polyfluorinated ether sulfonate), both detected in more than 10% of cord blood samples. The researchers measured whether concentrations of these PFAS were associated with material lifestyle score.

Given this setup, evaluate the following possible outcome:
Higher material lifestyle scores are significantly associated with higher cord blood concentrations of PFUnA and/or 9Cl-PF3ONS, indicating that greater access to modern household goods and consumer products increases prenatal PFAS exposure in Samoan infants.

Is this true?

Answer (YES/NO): NO